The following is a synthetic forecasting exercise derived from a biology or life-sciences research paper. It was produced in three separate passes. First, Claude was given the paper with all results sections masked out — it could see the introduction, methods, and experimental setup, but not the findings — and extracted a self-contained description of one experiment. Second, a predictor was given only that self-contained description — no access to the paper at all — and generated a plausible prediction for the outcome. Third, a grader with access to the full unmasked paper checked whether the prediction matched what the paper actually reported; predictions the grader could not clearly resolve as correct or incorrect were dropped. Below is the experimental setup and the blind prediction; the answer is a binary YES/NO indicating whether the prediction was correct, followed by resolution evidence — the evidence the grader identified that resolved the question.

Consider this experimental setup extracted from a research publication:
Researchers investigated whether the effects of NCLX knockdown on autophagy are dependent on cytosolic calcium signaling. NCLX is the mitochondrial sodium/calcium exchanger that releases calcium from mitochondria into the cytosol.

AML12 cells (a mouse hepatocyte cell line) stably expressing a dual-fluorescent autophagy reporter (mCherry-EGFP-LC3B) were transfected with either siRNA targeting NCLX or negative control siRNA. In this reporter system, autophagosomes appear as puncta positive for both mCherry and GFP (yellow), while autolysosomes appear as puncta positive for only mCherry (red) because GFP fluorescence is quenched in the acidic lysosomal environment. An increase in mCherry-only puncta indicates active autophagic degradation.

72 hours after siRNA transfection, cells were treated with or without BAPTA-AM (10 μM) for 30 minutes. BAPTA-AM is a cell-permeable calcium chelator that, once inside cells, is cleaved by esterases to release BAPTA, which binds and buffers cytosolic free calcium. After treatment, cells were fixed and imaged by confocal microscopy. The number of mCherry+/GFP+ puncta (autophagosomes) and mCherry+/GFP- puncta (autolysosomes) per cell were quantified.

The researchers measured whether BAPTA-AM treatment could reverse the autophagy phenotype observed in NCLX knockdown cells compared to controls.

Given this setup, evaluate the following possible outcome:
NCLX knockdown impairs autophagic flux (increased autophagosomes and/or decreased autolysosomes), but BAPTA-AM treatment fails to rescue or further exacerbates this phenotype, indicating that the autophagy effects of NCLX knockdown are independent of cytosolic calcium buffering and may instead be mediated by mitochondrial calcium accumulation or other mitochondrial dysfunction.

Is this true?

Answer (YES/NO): NO